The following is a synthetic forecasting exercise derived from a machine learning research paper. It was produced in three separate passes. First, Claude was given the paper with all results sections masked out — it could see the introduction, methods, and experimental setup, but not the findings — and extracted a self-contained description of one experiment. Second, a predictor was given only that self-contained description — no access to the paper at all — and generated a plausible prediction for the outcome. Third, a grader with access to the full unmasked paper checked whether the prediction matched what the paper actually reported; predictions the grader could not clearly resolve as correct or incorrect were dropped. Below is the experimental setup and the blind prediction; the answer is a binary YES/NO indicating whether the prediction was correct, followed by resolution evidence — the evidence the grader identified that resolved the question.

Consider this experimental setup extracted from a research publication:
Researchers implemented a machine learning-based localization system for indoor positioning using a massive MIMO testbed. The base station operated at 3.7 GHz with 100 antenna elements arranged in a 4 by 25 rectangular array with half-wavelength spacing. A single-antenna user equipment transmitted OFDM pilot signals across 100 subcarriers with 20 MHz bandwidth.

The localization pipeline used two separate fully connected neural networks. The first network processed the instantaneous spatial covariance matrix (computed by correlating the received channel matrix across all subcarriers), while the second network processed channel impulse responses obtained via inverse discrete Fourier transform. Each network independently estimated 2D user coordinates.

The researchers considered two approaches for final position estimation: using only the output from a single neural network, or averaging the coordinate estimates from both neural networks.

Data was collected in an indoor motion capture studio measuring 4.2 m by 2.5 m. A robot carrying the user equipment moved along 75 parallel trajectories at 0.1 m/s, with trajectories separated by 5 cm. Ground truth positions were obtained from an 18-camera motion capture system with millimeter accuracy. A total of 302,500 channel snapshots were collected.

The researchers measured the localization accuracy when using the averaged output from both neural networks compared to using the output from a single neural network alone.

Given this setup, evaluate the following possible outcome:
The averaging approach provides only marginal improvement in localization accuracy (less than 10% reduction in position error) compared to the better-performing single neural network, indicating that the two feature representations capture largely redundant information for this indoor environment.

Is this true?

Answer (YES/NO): NO